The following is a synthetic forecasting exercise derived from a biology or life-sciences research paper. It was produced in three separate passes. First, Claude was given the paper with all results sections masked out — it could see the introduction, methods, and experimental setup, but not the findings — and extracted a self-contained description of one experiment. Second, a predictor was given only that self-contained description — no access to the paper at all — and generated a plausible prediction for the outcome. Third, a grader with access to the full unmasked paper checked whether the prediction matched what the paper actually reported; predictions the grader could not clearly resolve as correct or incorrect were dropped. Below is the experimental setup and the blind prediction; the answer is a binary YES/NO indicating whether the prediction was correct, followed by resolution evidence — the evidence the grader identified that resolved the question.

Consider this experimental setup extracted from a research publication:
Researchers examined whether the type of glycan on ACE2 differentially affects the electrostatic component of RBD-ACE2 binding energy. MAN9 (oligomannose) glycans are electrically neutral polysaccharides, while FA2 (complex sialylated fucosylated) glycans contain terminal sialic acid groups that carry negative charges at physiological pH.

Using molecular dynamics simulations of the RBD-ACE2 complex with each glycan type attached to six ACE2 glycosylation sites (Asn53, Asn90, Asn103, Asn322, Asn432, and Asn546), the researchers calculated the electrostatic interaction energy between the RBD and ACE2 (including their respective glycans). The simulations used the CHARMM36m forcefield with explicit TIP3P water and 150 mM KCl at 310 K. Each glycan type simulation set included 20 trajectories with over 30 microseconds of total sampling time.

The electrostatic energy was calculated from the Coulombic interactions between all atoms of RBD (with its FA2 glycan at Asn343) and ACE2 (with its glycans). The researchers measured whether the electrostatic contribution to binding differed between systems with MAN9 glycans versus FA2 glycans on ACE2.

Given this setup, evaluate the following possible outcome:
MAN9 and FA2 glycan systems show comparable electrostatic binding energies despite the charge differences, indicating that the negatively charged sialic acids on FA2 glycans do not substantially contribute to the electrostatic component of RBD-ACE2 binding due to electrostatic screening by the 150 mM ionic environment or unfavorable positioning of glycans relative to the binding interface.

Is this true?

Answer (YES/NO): NO